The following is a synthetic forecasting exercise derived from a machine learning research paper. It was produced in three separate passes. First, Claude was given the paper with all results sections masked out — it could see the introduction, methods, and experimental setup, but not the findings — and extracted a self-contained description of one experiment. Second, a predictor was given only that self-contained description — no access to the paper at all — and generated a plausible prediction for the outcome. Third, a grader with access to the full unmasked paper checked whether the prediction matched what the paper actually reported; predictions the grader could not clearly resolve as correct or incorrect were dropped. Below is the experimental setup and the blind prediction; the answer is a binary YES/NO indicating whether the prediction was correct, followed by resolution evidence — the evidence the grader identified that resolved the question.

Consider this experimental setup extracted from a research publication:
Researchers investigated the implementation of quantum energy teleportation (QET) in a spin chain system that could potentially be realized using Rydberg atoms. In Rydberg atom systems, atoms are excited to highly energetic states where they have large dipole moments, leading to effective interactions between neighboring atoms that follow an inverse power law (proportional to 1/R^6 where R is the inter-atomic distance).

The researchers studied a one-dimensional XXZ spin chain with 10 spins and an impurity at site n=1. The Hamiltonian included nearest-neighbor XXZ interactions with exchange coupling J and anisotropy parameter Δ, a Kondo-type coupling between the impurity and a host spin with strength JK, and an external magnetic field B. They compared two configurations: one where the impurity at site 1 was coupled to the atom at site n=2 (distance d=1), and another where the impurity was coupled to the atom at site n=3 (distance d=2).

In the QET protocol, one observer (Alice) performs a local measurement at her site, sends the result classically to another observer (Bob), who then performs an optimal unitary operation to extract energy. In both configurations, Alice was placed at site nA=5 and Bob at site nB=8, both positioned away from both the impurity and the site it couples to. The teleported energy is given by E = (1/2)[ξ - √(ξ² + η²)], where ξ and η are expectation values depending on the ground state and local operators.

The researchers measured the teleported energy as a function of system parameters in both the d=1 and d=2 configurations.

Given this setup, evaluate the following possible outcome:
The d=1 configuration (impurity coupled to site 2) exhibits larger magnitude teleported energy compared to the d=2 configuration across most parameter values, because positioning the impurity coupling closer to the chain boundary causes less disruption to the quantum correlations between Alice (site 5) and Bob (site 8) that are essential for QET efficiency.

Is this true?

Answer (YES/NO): NO